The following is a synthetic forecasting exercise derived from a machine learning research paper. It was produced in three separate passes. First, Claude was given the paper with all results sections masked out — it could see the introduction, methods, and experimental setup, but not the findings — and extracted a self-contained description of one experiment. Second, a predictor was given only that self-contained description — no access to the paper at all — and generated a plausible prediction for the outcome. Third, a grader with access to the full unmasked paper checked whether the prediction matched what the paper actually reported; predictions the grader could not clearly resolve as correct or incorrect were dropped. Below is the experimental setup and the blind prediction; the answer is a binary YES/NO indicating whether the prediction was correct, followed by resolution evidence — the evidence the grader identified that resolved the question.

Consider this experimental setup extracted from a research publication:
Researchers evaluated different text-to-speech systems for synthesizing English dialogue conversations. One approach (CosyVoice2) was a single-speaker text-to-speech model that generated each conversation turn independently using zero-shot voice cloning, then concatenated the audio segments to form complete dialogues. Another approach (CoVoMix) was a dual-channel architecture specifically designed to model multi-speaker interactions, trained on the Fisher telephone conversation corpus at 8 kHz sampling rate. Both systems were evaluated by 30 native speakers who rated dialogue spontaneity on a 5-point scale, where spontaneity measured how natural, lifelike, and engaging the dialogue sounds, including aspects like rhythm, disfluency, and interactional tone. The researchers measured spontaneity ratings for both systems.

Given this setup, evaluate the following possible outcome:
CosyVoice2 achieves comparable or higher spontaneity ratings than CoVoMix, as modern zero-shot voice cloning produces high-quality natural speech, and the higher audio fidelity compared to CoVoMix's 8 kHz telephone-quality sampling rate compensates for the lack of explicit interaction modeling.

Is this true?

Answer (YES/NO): NO